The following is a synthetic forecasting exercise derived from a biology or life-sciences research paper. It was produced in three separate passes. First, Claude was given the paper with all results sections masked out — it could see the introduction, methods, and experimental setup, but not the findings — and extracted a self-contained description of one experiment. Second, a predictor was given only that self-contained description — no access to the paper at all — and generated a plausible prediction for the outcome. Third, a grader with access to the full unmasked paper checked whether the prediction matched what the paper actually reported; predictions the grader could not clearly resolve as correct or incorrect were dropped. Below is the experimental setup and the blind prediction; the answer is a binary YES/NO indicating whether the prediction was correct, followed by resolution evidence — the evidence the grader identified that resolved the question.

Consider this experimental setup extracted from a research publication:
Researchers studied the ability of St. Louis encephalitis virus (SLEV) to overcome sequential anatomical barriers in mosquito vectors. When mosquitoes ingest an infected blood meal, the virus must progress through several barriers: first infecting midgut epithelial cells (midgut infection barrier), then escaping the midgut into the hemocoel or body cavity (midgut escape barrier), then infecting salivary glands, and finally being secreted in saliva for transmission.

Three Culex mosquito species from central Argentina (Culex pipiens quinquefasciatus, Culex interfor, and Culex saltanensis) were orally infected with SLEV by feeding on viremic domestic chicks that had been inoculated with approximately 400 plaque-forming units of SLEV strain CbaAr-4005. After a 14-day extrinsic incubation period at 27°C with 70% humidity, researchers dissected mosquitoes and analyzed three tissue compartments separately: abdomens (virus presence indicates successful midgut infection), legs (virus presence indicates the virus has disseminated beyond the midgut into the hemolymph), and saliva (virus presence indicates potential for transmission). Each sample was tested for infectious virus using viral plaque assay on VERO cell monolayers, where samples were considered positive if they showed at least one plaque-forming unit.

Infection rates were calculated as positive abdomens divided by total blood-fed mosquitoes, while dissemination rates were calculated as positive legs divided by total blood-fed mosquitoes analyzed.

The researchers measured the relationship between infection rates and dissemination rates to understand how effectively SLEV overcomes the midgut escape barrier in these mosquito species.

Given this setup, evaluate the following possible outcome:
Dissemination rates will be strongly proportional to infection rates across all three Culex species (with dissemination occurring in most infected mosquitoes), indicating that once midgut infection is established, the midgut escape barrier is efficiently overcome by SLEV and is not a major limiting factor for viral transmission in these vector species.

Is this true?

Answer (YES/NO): NO